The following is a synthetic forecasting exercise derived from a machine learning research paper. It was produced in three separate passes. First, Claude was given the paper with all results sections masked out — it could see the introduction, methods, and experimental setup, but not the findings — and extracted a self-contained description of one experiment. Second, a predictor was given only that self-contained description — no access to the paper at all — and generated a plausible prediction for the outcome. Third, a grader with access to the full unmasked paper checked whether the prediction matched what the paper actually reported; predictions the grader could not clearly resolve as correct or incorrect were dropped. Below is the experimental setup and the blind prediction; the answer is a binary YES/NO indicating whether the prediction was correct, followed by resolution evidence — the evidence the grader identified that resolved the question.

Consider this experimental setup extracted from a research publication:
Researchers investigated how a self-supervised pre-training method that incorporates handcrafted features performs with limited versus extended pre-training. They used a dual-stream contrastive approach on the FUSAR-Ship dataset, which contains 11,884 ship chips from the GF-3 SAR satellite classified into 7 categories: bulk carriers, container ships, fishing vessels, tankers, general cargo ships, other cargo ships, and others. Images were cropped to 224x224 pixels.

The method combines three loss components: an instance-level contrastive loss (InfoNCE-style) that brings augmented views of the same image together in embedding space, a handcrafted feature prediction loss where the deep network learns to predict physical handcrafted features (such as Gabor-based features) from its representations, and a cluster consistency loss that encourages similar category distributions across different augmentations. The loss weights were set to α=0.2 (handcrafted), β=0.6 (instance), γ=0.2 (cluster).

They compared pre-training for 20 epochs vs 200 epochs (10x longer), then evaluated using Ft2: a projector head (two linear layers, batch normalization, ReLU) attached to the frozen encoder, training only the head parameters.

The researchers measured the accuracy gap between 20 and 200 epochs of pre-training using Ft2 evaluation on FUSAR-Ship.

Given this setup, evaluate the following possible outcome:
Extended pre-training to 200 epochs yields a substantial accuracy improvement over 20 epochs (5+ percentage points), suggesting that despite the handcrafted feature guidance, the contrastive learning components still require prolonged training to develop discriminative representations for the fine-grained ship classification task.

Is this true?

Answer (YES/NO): YES